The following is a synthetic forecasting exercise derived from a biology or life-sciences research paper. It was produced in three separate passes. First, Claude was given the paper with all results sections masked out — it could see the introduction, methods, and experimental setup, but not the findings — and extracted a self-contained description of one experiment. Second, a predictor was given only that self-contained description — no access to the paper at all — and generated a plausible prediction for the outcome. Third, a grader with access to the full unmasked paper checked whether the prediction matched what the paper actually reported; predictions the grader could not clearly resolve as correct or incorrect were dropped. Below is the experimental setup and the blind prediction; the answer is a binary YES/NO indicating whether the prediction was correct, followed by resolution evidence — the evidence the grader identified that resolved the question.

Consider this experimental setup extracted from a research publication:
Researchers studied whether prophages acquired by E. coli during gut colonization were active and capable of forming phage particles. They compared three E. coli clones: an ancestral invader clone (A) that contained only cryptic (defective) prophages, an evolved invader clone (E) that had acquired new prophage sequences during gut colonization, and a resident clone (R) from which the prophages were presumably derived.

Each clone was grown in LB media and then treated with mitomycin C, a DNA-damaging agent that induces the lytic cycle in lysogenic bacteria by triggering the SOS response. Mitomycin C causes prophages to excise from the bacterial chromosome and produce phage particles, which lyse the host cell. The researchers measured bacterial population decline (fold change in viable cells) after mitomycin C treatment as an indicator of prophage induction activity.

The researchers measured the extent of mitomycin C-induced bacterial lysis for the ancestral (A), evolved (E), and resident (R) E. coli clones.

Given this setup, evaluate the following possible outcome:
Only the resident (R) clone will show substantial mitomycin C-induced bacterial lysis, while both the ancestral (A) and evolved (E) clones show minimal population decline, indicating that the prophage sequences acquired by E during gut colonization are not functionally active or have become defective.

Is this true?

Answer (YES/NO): NO